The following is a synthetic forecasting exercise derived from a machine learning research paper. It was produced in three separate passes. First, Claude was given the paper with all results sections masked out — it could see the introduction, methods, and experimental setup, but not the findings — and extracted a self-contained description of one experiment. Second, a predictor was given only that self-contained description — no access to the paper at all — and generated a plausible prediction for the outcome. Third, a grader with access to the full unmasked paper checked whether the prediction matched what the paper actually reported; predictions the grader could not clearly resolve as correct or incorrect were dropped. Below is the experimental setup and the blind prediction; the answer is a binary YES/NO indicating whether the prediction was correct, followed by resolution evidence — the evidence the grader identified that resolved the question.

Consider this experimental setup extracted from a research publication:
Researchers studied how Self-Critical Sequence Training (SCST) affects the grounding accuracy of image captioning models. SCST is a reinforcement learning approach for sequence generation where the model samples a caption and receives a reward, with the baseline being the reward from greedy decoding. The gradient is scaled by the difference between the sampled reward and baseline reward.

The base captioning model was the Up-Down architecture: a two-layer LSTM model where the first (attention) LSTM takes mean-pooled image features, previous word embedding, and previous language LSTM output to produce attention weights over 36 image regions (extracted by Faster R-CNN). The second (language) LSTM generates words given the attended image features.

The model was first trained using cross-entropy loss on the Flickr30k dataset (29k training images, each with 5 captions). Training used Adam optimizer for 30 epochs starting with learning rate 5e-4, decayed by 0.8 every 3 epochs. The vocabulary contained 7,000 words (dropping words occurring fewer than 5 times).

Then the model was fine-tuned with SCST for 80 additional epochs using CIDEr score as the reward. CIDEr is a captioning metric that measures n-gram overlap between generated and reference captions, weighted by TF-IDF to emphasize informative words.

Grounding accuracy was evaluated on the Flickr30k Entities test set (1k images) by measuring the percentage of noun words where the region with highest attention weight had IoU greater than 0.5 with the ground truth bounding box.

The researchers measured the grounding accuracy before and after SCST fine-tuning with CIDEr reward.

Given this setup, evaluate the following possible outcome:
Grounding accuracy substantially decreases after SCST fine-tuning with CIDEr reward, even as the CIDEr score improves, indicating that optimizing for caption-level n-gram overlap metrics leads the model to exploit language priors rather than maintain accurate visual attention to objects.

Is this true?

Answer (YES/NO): YES